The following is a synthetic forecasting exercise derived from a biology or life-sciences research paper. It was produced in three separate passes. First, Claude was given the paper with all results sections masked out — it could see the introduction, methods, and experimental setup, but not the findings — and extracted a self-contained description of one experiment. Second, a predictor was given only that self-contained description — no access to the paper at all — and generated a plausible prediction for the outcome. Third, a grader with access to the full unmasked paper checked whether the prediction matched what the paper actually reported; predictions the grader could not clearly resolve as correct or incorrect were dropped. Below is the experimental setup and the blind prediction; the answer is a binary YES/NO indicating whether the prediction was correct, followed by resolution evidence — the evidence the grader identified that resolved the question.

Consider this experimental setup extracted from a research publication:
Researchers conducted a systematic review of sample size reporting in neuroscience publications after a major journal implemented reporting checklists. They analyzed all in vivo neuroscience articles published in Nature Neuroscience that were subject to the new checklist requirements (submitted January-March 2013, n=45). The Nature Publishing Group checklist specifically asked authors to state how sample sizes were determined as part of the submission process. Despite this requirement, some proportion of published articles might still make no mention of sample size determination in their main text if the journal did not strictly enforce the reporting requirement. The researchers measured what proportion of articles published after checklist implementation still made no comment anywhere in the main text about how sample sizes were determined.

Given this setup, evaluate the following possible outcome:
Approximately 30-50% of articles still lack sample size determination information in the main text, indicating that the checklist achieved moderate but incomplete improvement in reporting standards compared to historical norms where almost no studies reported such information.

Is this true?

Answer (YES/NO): YES